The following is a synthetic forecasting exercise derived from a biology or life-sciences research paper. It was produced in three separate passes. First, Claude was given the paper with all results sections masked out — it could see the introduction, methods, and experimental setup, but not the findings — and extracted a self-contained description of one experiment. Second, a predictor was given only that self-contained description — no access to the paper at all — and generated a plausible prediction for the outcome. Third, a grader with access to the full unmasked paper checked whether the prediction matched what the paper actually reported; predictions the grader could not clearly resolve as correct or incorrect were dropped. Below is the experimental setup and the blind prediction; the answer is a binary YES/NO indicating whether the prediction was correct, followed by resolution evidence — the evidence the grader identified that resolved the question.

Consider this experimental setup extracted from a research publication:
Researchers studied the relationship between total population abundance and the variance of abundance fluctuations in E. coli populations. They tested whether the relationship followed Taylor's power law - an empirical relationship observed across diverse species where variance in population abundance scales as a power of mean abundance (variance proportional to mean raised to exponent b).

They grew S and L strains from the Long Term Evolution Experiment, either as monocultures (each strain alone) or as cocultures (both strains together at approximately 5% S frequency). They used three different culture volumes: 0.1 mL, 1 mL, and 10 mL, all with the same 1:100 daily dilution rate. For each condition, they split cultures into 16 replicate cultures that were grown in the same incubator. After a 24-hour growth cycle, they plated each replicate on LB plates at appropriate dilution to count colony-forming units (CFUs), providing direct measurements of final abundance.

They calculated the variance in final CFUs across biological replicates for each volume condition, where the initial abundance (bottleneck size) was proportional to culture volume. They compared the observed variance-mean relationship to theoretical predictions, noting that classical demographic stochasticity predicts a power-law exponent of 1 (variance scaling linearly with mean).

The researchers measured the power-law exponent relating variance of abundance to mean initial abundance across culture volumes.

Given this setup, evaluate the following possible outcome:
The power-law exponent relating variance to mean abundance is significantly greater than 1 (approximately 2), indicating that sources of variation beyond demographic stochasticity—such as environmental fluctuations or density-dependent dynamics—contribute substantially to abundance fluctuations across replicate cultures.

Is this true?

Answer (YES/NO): YES